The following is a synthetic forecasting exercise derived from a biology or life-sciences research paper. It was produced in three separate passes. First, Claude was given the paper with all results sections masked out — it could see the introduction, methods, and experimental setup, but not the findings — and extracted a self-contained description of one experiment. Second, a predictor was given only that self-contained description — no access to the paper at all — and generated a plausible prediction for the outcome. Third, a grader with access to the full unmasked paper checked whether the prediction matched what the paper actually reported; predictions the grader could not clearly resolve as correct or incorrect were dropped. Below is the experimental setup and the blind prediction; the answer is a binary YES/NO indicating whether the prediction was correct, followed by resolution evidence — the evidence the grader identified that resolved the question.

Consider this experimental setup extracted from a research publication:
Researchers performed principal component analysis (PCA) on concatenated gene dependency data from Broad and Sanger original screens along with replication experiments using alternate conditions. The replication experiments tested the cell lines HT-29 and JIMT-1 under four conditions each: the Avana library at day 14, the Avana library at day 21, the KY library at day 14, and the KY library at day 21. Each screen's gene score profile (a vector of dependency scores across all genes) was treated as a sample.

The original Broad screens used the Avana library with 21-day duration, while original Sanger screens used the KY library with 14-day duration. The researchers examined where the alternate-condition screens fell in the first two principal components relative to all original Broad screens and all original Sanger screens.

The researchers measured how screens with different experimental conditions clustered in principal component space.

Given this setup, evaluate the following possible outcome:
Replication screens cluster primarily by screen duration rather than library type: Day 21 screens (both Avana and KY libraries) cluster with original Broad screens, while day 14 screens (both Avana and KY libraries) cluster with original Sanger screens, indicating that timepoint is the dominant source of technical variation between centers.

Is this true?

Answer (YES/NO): NO